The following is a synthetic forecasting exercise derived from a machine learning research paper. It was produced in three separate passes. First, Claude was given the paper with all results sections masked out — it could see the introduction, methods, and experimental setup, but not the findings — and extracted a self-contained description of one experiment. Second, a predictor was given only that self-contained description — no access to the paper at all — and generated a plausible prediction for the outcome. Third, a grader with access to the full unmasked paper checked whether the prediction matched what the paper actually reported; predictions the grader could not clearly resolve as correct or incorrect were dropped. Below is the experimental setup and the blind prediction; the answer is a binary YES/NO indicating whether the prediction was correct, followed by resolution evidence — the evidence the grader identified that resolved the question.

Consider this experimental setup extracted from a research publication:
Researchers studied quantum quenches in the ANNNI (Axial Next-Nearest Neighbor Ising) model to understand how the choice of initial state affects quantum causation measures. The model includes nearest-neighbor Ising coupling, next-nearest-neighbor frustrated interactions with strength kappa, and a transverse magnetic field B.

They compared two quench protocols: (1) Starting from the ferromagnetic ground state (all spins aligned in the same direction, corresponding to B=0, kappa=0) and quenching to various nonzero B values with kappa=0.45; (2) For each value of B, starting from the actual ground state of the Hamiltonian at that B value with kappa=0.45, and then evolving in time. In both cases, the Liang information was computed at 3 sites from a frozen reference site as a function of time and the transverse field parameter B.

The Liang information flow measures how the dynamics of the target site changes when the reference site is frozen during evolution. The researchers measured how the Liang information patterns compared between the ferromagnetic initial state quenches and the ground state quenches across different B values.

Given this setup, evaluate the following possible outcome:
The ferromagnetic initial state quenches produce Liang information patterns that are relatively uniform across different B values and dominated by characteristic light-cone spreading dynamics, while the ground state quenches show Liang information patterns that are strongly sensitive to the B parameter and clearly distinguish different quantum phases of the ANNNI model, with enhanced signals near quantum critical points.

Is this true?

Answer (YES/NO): NO